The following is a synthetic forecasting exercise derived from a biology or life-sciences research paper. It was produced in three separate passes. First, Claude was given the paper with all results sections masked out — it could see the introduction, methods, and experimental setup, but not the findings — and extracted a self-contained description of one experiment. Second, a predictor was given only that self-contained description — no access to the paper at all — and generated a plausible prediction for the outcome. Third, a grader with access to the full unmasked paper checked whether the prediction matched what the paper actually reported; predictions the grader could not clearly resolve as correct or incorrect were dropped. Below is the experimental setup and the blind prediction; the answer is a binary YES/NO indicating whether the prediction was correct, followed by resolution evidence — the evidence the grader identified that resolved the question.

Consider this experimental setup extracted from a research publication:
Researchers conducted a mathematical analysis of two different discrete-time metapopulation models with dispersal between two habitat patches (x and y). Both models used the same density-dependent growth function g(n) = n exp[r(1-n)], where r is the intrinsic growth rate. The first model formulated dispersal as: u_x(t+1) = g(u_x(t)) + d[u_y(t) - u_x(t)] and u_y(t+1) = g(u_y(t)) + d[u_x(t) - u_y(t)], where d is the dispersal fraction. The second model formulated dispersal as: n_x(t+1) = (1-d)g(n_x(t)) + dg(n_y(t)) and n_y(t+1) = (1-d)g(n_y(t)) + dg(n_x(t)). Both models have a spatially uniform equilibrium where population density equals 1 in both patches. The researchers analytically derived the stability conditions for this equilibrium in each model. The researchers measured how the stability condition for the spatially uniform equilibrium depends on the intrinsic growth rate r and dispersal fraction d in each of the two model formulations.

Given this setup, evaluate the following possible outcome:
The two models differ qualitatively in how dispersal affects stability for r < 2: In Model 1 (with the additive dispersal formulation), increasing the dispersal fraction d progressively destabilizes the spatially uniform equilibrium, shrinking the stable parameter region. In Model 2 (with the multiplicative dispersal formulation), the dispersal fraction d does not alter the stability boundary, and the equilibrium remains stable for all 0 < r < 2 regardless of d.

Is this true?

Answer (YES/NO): YES